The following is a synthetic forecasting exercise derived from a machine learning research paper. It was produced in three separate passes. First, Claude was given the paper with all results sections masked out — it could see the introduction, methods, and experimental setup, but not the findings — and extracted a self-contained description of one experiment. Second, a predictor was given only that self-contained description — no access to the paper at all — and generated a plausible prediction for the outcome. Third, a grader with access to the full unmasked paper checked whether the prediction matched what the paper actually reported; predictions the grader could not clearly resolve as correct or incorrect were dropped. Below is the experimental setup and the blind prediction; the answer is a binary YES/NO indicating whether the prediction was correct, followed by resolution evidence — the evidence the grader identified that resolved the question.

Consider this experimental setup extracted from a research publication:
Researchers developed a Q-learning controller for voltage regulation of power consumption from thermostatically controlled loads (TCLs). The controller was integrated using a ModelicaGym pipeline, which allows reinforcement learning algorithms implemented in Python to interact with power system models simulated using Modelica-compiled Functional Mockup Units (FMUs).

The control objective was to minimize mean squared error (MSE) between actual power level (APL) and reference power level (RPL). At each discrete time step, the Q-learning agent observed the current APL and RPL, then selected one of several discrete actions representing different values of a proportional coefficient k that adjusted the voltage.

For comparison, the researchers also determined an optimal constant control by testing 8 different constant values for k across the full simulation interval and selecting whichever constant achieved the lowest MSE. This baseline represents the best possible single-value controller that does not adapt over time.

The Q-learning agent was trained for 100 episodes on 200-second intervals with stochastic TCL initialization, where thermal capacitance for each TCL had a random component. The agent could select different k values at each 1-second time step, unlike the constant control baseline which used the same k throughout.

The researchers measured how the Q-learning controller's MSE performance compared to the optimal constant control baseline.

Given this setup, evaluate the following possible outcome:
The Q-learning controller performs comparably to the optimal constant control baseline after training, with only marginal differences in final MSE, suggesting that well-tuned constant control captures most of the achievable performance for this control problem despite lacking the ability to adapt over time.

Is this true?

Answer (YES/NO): YES